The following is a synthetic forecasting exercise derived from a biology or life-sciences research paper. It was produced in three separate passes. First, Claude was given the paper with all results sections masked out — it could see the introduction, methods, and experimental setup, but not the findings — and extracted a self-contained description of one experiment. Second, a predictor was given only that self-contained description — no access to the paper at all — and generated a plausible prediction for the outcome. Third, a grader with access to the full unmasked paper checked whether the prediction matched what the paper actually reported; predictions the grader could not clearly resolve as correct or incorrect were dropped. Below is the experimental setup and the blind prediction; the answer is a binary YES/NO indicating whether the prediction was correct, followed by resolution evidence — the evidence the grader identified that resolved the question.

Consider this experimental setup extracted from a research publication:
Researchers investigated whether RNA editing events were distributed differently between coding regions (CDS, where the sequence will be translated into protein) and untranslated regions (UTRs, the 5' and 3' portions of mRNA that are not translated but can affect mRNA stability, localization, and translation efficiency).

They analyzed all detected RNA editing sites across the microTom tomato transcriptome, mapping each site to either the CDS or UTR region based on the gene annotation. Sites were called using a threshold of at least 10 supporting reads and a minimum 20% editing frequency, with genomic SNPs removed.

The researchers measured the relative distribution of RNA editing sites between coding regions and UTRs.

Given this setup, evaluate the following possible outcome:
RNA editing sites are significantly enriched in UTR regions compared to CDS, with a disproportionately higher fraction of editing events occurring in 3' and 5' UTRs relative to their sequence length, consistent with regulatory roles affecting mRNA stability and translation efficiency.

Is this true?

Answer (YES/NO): NO